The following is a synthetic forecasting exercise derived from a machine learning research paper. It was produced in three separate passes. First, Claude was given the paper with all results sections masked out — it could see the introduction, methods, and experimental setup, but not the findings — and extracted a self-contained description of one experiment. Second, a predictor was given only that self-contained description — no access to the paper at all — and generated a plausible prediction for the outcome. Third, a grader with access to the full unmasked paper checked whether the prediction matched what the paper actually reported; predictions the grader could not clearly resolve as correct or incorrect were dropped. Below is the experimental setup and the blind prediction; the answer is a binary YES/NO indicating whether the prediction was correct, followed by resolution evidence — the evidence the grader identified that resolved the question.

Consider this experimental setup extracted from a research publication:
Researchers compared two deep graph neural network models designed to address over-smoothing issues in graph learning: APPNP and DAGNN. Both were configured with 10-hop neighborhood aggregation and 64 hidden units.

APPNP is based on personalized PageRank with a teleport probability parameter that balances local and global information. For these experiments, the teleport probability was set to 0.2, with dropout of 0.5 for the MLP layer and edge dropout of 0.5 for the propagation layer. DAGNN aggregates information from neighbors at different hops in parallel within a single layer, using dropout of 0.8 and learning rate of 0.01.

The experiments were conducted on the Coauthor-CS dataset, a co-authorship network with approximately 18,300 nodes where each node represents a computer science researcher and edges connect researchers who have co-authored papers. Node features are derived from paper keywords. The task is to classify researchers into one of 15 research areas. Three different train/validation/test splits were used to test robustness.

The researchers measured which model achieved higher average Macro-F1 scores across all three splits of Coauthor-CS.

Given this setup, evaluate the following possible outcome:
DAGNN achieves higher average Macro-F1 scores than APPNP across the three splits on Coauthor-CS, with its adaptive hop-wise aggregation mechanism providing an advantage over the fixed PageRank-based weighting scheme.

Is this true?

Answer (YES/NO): NO